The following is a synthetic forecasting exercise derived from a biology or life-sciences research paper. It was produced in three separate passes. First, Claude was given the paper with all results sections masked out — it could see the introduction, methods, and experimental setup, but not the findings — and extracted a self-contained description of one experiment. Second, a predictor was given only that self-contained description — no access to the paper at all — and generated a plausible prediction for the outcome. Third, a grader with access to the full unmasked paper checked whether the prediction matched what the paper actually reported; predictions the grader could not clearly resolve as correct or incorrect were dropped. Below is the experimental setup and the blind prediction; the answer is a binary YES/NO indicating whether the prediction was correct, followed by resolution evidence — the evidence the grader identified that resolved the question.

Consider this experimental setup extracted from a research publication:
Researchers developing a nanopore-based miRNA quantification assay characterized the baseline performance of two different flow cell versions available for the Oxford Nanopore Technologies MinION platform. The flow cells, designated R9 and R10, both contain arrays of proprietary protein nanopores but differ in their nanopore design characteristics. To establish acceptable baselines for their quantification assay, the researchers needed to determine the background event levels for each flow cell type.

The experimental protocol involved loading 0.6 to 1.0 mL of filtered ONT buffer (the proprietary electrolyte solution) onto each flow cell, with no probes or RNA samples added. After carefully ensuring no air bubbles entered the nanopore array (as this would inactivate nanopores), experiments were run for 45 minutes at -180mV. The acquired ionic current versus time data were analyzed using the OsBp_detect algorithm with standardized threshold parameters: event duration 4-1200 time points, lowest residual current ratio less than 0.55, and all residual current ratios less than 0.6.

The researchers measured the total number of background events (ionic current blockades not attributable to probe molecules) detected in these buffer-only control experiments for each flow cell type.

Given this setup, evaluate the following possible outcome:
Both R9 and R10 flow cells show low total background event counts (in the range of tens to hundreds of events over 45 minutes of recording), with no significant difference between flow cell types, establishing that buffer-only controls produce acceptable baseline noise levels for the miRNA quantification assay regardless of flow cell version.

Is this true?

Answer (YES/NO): NO